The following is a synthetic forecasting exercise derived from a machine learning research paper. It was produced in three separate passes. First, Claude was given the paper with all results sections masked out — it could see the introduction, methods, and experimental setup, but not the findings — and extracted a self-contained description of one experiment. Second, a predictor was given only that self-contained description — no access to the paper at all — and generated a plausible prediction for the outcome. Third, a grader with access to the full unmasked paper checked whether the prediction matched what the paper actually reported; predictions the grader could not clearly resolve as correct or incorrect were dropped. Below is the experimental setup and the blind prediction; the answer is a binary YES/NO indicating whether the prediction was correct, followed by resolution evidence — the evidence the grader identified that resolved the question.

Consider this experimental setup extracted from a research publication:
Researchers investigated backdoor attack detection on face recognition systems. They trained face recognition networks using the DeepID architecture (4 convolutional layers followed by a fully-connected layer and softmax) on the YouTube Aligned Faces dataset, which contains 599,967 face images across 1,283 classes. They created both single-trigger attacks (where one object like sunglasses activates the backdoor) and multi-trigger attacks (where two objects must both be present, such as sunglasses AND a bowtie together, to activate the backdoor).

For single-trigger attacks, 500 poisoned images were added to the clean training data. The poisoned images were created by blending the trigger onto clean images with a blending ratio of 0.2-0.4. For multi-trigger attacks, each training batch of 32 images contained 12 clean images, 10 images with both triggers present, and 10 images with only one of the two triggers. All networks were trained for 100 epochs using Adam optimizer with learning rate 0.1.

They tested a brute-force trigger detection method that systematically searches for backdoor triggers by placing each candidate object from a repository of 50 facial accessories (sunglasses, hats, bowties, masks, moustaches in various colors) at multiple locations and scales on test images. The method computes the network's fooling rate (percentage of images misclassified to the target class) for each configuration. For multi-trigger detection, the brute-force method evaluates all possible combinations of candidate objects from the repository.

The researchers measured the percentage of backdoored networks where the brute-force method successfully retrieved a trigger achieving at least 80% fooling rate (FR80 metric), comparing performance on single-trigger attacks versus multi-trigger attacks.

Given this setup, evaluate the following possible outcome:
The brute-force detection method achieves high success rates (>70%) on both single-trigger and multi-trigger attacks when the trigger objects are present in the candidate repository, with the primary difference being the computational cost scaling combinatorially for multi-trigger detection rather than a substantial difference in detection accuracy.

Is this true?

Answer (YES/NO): NO